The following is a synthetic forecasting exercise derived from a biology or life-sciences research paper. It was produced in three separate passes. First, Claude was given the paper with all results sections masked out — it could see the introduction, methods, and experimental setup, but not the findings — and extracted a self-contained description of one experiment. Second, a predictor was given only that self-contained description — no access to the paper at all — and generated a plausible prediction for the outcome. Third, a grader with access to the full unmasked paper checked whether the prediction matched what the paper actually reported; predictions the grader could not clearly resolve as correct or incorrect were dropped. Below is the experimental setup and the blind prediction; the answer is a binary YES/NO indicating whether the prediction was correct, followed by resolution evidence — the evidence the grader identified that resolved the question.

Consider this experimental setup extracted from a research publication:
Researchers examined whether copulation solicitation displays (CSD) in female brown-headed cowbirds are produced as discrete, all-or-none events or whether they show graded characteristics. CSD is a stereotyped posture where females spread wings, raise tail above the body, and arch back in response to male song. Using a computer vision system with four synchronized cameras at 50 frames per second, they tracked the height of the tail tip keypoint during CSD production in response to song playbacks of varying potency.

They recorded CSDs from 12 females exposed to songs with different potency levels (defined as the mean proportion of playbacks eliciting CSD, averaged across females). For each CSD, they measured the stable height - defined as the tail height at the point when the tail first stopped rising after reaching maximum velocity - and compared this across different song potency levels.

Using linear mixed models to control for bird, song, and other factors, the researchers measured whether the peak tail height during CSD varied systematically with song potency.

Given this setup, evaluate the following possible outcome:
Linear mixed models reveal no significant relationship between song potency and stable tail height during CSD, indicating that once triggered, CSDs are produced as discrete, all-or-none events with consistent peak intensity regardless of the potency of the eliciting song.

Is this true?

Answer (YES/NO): YES